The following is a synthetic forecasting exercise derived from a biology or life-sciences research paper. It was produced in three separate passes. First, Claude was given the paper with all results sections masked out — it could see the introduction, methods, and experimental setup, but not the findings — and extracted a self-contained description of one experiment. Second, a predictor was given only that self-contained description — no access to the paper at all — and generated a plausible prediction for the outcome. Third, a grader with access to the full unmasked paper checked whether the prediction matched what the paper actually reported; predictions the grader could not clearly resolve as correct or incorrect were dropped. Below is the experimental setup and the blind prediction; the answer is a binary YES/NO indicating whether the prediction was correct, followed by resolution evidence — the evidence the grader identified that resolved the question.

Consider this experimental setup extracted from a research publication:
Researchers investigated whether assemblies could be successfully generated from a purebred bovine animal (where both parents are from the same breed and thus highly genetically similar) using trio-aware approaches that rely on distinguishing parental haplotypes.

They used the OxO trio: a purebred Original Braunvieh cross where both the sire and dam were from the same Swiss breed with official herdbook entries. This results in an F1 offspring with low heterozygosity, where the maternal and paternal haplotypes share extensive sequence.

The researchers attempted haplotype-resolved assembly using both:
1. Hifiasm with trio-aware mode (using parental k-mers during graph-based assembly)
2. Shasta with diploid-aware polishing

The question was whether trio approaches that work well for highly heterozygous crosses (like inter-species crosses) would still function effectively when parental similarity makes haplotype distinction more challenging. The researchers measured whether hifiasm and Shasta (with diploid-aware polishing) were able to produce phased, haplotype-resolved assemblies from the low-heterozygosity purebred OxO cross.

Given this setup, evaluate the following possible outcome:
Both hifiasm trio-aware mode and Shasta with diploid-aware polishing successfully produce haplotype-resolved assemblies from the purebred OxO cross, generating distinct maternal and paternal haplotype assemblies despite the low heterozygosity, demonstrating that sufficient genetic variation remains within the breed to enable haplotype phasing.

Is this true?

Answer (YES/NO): YES